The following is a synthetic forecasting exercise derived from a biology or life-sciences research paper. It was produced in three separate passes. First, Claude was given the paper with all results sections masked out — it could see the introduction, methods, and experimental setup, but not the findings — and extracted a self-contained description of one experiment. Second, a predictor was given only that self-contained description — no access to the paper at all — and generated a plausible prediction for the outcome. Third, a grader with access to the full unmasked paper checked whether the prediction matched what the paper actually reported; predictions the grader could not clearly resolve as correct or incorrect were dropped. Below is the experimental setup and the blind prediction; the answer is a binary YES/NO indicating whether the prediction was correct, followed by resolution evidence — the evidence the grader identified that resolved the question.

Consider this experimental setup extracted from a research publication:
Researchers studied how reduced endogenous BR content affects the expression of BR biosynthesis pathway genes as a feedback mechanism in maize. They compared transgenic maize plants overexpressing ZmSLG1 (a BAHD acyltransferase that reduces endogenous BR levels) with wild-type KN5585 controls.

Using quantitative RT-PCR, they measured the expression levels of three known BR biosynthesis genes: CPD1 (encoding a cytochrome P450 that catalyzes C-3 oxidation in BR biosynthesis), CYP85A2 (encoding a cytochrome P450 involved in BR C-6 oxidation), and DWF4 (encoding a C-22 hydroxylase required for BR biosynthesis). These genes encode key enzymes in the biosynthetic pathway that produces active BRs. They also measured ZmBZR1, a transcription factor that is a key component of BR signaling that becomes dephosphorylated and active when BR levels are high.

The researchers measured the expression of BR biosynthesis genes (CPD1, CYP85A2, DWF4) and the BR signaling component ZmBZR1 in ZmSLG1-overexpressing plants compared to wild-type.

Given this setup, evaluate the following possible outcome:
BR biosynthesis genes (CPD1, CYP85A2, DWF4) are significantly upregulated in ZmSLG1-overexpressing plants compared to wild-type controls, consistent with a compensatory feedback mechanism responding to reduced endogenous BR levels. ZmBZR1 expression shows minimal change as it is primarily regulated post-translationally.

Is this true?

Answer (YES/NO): NO